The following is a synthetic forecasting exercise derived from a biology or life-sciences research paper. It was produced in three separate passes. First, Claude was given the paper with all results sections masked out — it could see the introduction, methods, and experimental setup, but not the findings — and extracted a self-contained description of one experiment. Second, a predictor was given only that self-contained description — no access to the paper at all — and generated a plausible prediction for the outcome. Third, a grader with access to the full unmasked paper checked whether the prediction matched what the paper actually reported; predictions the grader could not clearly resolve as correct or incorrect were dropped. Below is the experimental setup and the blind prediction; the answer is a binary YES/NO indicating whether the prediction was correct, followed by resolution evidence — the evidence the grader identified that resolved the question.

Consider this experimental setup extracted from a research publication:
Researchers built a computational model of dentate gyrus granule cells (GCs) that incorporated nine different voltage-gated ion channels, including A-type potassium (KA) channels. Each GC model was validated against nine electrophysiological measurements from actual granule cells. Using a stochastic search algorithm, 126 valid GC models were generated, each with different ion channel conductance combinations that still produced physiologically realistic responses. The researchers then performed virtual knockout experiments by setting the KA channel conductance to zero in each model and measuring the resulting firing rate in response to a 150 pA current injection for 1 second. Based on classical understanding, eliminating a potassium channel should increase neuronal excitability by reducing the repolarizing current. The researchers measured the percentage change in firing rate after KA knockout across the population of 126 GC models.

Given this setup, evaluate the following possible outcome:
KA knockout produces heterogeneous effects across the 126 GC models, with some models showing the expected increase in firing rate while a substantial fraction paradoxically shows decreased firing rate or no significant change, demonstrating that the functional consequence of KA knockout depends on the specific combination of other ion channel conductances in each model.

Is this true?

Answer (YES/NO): YES